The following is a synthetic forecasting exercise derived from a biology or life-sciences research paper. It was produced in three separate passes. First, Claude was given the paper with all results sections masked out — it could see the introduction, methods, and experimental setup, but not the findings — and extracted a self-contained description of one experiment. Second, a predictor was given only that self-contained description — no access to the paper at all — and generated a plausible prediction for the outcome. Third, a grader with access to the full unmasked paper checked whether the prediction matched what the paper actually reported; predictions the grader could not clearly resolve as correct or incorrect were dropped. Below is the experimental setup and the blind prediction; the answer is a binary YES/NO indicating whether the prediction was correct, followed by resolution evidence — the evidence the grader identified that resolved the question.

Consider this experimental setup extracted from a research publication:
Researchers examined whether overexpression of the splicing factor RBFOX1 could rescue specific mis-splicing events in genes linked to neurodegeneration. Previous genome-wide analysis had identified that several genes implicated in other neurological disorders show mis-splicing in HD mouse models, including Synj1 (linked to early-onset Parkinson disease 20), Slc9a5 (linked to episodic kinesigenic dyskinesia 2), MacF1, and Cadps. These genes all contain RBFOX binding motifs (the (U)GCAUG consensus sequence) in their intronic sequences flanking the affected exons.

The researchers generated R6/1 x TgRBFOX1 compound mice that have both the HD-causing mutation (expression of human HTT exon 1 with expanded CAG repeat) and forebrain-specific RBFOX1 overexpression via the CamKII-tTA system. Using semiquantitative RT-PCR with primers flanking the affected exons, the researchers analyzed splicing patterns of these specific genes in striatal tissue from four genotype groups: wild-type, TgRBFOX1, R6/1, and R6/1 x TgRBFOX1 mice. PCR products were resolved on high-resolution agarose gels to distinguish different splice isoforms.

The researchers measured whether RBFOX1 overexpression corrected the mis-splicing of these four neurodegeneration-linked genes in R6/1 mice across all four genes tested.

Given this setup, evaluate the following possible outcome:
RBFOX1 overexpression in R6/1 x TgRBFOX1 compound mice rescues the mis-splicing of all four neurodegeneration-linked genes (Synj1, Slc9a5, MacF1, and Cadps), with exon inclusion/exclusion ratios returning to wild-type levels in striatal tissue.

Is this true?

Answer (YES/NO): NO